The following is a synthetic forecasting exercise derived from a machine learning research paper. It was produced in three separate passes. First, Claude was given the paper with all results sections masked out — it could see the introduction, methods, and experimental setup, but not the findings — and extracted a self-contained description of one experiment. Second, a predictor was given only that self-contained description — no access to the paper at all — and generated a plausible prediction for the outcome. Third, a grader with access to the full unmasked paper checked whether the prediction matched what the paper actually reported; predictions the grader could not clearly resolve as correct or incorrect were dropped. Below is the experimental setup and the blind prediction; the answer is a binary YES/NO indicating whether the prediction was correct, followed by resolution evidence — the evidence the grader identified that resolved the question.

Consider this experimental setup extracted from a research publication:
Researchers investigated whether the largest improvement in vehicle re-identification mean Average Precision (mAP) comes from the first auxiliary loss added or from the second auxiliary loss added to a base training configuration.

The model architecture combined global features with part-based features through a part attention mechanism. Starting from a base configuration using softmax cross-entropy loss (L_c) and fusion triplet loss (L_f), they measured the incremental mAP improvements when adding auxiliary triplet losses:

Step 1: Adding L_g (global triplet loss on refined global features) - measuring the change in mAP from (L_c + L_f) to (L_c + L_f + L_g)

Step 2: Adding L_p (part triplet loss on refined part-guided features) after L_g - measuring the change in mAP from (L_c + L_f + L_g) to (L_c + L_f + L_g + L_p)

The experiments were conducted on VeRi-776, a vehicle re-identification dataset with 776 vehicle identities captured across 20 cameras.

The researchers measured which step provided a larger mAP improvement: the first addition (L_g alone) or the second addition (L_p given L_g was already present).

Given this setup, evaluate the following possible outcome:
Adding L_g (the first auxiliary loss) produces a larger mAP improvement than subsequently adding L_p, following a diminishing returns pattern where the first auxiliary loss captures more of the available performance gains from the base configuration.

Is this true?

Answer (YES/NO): NO